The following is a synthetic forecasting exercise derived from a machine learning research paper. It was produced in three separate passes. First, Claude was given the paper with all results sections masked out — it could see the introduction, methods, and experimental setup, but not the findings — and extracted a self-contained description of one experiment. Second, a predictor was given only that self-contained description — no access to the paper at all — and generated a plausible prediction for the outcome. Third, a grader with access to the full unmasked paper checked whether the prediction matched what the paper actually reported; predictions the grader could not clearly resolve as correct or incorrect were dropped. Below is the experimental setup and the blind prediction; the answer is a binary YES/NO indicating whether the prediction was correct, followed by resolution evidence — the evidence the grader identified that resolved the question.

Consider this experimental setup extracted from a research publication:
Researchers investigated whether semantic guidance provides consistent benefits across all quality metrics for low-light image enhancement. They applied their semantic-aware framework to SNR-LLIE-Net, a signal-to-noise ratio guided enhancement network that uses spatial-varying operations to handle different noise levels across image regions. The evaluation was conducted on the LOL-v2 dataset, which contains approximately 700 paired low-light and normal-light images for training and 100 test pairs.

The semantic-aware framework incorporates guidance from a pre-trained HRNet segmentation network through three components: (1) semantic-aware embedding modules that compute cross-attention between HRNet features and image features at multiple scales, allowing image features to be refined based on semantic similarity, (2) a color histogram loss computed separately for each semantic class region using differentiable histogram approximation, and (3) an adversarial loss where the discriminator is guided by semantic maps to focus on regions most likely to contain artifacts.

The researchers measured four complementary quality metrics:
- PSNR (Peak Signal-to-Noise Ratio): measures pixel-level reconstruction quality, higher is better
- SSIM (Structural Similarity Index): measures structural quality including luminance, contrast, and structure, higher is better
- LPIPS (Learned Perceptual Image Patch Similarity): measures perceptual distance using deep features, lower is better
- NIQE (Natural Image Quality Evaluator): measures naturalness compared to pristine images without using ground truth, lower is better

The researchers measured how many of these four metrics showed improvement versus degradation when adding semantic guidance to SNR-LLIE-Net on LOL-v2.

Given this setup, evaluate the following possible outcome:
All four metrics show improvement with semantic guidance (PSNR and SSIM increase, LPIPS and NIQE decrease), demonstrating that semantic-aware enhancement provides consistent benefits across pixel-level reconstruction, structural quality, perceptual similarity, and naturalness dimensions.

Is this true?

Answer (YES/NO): NO